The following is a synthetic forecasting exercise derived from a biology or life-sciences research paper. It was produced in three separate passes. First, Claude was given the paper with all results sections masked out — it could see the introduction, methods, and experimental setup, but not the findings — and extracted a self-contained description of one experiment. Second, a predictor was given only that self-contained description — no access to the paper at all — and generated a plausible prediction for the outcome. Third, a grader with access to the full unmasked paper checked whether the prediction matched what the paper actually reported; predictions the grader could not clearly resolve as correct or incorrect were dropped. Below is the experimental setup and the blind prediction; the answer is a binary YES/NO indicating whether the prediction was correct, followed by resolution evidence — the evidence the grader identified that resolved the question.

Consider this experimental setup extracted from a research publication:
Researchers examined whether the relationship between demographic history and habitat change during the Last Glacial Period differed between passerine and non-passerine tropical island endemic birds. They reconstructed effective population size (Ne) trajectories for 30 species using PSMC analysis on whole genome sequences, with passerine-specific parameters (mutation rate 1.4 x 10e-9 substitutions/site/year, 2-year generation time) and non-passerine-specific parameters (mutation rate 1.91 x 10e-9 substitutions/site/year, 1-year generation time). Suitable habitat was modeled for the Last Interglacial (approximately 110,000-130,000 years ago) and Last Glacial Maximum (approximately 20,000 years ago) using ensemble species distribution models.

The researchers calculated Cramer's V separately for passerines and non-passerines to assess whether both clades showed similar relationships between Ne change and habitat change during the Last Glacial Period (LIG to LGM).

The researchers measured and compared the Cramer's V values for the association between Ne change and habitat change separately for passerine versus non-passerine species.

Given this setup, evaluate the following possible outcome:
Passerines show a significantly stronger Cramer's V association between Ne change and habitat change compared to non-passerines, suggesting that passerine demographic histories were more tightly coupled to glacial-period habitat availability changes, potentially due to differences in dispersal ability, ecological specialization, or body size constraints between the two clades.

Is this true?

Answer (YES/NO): YES